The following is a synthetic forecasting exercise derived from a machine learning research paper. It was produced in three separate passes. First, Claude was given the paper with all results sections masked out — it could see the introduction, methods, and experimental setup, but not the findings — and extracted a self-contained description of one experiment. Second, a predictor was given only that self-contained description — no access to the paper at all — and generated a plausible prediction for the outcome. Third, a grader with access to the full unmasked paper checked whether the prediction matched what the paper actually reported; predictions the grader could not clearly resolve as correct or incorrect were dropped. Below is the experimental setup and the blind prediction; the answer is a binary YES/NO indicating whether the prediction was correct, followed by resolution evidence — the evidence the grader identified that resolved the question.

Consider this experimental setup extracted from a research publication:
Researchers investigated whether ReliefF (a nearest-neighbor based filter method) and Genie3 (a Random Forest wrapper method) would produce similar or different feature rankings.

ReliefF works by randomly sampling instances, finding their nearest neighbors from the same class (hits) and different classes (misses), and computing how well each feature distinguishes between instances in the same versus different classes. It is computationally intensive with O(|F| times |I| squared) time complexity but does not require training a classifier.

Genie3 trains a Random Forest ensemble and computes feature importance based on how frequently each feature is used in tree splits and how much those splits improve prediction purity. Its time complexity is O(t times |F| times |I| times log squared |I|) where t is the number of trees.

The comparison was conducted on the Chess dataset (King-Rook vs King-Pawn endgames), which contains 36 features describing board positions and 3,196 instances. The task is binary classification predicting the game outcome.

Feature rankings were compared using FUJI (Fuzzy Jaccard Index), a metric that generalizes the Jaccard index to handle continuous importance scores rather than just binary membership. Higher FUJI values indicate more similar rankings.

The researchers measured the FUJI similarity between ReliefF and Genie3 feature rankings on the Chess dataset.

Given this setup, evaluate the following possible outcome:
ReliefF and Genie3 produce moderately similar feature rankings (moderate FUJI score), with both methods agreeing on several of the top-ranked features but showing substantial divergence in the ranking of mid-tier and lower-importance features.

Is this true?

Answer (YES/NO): NO